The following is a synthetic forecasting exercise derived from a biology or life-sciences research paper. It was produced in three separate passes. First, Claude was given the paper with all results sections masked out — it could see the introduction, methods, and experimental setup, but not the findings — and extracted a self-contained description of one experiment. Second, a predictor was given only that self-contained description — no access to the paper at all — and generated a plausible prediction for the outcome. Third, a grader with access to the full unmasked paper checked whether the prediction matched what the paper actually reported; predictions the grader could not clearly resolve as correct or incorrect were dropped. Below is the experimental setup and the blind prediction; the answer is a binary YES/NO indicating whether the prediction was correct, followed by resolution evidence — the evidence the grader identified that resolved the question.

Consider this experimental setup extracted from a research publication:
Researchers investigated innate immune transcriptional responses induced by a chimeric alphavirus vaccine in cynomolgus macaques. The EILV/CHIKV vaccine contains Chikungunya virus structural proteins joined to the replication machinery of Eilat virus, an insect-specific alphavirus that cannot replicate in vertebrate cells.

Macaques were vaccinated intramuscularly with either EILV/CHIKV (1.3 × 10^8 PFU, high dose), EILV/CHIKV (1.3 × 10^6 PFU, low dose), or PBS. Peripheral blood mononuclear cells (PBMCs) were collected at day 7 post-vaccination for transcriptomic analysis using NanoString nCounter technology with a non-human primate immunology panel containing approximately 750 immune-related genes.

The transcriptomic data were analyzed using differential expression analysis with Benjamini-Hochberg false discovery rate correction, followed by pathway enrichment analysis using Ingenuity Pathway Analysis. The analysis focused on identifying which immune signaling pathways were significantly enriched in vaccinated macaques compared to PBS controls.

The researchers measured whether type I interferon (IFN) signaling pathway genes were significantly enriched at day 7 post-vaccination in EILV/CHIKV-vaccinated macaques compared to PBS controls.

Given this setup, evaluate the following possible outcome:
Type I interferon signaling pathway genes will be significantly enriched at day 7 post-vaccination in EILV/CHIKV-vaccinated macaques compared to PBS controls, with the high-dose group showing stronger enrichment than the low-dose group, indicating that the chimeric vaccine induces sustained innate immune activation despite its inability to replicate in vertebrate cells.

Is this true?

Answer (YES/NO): NO